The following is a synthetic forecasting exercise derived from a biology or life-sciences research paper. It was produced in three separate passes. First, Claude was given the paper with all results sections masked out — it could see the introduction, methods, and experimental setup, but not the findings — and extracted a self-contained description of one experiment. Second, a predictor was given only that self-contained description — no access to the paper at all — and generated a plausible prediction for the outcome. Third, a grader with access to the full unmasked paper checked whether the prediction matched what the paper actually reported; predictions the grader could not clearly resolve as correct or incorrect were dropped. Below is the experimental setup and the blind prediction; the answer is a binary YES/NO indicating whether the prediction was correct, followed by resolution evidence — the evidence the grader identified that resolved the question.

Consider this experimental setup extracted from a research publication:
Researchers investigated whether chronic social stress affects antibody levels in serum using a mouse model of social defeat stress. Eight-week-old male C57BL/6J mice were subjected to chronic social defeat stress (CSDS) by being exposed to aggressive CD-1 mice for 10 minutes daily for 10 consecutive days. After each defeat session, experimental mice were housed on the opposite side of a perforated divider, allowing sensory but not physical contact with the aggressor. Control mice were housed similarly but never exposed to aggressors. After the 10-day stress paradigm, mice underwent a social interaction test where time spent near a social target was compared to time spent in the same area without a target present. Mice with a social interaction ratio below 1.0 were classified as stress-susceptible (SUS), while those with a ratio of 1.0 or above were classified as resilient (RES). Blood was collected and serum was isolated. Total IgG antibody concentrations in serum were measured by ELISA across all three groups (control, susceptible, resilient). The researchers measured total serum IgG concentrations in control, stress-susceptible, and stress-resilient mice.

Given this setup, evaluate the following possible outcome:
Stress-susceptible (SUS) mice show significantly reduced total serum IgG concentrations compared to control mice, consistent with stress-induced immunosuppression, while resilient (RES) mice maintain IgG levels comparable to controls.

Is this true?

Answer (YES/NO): NO